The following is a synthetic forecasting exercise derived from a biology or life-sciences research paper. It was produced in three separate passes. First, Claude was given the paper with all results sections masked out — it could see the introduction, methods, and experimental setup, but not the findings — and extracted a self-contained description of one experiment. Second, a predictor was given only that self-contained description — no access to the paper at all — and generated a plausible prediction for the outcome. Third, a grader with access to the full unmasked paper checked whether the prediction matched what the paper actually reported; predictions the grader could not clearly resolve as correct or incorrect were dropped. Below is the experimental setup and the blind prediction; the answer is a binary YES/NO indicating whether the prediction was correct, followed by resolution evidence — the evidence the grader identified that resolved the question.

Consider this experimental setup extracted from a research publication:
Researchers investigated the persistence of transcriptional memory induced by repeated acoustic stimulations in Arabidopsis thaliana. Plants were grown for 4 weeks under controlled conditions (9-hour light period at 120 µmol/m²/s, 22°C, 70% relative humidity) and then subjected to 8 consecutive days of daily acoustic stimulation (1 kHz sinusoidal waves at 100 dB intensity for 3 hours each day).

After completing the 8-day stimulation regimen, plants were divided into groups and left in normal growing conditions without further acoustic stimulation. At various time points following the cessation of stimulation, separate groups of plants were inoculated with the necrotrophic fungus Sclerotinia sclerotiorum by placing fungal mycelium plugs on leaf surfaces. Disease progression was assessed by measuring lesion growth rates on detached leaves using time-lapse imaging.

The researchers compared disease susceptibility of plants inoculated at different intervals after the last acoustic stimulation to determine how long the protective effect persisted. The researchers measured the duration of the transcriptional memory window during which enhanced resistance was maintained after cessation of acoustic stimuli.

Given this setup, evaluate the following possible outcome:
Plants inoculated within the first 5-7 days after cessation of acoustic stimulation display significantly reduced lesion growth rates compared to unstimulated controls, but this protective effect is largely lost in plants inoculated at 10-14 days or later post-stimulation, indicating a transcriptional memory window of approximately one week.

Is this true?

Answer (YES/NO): NO